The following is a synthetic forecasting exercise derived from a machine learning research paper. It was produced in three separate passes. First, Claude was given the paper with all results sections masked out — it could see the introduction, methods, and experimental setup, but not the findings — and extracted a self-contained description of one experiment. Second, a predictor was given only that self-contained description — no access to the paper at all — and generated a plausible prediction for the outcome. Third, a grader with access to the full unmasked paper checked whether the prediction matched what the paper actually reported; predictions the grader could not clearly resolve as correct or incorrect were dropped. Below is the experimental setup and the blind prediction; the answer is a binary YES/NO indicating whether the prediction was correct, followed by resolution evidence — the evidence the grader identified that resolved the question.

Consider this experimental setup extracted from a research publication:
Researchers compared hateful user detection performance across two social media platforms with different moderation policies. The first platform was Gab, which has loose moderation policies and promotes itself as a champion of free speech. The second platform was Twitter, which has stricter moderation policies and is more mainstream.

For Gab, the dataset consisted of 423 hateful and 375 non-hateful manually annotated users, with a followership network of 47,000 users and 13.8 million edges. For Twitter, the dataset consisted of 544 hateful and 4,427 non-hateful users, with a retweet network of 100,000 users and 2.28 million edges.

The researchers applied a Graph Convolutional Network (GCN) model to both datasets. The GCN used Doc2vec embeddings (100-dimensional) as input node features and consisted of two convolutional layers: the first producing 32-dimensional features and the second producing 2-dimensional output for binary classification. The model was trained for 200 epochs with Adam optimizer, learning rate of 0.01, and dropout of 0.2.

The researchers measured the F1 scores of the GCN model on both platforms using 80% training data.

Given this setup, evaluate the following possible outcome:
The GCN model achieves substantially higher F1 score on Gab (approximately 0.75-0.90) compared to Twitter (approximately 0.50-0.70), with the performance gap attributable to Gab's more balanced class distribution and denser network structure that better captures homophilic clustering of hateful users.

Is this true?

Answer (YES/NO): NO